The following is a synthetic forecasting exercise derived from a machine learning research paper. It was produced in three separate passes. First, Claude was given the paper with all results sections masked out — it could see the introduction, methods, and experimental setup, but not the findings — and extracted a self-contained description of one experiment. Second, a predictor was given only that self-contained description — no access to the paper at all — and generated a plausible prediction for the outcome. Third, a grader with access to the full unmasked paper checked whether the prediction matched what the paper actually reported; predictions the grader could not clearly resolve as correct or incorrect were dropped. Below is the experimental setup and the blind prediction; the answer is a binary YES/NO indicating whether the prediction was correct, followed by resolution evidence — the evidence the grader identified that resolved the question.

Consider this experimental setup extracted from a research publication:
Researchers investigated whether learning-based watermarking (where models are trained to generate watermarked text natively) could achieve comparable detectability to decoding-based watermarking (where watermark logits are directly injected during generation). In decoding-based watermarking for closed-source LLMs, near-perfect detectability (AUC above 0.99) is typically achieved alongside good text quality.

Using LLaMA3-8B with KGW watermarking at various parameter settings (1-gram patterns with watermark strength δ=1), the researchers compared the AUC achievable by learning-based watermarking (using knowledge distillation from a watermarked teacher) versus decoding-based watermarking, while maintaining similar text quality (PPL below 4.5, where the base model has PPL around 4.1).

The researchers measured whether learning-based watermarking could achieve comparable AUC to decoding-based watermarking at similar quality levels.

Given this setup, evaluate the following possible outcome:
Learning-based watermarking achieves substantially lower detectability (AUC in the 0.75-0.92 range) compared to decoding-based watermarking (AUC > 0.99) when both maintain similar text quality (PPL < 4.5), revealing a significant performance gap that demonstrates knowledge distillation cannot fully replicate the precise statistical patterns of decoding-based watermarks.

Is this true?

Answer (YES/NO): NO